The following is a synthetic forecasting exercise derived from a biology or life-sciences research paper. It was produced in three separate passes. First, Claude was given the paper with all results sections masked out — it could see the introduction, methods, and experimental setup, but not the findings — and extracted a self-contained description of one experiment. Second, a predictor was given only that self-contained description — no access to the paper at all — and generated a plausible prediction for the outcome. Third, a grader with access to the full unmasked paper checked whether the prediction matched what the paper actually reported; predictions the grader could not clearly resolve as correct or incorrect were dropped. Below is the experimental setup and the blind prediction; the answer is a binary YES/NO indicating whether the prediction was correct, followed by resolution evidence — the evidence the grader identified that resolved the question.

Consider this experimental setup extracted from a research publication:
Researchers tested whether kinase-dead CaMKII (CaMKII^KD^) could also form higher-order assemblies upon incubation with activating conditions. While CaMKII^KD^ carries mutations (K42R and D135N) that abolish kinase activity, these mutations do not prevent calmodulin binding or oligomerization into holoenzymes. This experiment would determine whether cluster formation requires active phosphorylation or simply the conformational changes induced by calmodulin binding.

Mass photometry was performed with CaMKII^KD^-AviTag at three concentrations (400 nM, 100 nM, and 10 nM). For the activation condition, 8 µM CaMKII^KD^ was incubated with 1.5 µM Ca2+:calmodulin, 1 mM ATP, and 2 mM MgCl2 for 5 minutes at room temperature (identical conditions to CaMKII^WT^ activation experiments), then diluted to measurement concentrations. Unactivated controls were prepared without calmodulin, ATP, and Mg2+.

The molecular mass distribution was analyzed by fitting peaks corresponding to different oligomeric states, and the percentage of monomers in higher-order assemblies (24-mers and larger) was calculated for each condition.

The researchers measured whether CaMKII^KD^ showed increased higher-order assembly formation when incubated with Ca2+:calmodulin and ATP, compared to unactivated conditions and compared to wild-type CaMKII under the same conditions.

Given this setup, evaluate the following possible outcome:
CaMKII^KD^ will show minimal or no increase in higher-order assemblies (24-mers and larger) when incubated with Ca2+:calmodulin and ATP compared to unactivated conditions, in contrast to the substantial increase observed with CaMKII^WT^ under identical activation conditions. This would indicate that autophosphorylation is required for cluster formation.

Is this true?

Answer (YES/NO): YES